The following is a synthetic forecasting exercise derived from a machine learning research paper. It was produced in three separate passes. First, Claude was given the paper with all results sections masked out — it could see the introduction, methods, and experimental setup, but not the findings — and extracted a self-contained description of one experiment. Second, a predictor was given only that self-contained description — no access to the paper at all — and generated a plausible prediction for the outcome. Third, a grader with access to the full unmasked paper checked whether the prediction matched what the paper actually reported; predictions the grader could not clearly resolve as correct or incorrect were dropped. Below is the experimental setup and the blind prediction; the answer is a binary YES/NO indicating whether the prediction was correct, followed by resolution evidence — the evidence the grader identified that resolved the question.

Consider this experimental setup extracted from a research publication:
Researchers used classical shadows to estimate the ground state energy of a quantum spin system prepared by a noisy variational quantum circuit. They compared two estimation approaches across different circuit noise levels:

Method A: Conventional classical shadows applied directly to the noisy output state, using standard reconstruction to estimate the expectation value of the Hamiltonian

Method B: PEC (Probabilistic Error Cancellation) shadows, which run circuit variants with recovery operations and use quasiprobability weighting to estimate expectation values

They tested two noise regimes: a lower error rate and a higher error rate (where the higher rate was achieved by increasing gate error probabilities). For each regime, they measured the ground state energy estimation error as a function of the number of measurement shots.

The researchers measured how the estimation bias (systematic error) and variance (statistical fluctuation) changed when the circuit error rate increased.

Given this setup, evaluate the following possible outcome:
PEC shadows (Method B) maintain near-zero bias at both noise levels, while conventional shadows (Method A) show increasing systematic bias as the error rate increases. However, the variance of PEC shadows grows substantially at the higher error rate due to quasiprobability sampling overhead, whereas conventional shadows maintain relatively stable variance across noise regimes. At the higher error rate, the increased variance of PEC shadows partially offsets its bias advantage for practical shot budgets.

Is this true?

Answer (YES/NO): NO